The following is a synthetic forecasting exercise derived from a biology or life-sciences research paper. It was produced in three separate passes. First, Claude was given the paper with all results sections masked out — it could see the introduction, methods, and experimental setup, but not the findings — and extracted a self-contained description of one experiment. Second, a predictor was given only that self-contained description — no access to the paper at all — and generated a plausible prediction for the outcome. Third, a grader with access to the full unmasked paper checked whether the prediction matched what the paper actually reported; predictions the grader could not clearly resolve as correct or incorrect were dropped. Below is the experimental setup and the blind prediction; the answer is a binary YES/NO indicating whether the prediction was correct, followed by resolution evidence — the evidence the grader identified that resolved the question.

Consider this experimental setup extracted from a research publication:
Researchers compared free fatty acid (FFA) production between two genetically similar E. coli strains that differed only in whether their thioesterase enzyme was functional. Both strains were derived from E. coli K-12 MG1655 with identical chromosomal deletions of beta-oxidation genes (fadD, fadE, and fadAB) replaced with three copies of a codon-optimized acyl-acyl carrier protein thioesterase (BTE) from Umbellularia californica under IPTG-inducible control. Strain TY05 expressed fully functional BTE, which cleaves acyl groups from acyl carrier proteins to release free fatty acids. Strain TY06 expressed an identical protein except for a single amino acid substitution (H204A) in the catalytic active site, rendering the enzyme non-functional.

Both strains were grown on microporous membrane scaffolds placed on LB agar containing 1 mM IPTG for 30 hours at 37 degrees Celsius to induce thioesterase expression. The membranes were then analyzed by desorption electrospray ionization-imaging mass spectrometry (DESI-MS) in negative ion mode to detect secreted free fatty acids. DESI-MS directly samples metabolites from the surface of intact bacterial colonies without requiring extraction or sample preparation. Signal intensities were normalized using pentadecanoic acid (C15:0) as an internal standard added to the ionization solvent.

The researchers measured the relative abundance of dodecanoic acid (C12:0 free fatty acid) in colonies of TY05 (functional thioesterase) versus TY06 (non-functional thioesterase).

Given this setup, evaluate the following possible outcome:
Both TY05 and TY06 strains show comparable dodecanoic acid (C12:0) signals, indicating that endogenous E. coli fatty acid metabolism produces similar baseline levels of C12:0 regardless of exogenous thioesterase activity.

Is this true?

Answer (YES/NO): NO